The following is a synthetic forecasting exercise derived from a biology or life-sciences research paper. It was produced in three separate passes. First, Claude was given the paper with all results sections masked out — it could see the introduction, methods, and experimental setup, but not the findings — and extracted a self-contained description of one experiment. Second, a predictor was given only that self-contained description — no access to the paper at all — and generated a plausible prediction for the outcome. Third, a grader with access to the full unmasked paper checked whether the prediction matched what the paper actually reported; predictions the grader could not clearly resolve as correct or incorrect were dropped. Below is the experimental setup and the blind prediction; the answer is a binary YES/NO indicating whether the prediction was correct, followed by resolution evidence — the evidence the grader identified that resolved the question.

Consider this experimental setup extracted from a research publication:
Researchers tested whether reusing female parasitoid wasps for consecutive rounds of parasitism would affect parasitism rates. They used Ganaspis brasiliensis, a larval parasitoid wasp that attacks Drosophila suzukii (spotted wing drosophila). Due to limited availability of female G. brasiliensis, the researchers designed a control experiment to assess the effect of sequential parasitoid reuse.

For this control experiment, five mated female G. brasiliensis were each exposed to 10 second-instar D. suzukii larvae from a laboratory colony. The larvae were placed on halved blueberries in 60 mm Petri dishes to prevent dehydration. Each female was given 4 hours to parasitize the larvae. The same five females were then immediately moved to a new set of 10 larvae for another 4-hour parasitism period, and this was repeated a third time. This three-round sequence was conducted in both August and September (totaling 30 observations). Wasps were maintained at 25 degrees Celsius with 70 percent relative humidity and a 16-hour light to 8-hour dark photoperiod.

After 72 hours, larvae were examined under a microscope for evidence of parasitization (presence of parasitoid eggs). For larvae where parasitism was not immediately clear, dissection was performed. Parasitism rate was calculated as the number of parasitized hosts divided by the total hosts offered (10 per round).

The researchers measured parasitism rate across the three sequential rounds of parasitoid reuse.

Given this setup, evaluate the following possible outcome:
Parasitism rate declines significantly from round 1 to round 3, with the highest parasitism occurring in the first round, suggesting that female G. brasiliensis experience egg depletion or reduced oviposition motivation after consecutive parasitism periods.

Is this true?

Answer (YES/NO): YES